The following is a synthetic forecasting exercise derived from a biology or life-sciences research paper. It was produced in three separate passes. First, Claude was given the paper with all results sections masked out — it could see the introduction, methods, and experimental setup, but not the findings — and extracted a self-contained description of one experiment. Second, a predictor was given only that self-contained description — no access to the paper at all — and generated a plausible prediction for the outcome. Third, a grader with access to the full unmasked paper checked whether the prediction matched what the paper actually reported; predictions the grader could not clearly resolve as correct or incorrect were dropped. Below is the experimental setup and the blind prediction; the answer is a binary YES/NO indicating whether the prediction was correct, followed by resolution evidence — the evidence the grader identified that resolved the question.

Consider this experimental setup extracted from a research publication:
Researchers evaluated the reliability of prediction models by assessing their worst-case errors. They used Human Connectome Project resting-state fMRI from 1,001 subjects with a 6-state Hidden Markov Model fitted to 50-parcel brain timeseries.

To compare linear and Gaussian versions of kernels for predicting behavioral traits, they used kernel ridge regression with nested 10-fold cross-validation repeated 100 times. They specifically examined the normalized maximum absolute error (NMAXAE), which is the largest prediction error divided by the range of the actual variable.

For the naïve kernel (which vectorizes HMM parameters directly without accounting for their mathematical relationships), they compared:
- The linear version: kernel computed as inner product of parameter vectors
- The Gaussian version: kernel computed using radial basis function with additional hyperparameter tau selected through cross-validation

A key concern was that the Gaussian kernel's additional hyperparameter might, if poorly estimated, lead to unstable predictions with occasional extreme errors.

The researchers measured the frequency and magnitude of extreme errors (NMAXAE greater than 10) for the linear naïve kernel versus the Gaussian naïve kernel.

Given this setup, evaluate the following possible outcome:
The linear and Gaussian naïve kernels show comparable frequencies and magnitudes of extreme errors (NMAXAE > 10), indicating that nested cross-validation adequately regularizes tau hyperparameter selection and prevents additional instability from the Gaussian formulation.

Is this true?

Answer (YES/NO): NO